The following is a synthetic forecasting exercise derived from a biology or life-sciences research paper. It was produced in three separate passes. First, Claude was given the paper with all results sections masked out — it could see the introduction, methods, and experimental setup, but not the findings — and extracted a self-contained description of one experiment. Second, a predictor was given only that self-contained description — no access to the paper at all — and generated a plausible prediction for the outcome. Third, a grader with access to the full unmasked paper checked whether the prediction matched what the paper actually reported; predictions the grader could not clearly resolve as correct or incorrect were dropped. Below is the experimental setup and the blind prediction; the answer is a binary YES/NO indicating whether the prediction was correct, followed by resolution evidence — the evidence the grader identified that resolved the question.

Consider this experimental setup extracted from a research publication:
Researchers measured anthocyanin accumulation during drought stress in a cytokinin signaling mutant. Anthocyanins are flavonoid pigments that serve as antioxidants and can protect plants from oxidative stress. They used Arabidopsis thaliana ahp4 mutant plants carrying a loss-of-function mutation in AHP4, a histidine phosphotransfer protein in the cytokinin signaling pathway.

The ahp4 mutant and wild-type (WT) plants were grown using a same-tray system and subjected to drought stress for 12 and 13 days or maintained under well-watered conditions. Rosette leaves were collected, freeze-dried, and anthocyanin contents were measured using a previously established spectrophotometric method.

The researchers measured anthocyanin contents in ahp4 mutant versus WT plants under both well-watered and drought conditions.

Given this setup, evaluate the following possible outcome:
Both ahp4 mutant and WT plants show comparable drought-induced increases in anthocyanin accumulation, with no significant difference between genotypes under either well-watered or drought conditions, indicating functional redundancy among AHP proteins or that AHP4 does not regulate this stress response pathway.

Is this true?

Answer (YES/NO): NO